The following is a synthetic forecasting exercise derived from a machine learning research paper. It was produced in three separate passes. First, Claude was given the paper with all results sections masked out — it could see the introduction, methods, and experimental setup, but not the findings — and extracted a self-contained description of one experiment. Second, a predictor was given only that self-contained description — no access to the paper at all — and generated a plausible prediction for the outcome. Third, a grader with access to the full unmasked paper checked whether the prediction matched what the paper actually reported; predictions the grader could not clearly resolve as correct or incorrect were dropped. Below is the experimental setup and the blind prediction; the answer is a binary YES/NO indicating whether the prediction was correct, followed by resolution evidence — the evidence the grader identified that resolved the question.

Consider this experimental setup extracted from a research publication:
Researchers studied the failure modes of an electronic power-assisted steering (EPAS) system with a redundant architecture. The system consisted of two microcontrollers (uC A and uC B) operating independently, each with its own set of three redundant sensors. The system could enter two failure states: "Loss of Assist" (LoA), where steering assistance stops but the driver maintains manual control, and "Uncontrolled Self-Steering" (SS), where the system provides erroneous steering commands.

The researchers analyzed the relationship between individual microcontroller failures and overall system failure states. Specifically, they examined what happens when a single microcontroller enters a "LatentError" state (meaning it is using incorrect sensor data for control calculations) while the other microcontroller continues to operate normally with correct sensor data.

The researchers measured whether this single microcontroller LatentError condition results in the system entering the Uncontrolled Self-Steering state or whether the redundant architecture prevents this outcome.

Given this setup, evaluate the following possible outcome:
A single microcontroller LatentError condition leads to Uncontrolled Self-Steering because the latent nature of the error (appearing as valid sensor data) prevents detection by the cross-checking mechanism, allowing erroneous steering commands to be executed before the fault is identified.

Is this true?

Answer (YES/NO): YES